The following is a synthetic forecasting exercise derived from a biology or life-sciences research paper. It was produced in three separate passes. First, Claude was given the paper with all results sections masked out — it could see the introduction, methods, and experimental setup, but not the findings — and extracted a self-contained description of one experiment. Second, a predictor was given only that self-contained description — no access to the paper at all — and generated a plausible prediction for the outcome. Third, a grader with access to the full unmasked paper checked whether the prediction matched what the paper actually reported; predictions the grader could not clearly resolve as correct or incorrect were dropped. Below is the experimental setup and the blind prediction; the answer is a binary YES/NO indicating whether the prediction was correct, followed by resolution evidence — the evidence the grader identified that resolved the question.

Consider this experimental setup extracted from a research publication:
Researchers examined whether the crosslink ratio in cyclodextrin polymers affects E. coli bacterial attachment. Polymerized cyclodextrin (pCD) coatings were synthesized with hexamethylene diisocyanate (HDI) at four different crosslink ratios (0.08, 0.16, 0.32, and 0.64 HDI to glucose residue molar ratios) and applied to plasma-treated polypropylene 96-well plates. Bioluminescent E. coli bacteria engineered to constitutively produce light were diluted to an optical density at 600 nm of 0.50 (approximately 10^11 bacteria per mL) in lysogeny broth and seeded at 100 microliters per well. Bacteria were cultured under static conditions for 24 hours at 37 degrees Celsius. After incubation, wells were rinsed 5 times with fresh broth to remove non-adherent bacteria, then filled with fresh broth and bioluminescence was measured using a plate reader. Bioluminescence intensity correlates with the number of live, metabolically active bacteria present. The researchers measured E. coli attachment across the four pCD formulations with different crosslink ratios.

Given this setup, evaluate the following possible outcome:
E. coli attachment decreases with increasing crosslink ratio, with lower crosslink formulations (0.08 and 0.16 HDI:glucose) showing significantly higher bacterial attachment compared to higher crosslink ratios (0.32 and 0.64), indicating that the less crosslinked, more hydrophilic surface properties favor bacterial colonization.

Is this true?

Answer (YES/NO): NO